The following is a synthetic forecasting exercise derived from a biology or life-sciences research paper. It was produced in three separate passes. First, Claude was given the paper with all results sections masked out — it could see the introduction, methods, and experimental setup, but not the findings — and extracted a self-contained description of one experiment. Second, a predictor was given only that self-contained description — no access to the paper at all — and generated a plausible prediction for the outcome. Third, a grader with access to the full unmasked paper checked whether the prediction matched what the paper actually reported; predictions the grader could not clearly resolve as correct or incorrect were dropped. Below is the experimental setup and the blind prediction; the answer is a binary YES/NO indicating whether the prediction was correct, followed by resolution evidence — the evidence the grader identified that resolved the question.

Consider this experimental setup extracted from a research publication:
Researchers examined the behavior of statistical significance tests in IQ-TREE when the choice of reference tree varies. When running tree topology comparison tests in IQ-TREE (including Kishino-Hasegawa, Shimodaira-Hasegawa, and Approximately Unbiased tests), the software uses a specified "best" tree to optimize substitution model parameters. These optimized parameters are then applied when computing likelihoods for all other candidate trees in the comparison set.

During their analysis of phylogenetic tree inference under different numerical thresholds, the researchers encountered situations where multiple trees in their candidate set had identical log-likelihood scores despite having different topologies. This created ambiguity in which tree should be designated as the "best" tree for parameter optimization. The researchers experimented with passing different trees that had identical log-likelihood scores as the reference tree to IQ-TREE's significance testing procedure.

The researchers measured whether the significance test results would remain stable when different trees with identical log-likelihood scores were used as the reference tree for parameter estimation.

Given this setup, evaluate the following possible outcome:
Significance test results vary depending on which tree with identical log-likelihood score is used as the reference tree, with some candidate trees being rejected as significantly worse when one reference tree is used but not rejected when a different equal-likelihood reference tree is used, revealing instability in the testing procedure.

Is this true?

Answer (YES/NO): YES